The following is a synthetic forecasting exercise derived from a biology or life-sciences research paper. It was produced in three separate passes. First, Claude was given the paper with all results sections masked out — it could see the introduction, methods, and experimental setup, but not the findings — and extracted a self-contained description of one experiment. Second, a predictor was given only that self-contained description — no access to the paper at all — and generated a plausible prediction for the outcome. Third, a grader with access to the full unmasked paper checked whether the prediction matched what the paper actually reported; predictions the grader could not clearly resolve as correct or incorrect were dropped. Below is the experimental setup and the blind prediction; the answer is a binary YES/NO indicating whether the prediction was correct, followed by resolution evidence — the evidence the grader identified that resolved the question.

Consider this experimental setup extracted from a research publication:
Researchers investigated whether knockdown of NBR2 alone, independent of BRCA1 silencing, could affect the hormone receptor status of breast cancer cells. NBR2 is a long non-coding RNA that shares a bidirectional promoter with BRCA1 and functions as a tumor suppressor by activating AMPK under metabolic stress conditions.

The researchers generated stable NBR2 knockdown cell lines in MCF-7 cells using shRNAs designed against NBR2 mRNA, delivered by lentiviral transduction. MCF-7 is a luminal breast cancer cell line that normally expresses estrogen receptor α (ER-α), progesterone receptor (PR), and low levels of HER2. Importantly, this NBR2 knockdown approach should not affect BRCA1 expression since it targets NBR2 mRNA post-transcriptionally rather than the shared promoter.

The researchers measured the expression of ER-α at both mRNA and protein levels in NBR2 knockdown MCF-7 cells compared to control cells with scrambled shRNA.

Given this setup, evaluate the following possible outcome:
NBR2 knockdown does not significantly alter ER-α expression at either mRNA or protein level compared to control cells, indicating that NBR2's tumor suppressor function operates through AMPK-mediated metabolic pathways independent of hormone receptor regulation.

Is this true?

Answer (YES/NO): NO